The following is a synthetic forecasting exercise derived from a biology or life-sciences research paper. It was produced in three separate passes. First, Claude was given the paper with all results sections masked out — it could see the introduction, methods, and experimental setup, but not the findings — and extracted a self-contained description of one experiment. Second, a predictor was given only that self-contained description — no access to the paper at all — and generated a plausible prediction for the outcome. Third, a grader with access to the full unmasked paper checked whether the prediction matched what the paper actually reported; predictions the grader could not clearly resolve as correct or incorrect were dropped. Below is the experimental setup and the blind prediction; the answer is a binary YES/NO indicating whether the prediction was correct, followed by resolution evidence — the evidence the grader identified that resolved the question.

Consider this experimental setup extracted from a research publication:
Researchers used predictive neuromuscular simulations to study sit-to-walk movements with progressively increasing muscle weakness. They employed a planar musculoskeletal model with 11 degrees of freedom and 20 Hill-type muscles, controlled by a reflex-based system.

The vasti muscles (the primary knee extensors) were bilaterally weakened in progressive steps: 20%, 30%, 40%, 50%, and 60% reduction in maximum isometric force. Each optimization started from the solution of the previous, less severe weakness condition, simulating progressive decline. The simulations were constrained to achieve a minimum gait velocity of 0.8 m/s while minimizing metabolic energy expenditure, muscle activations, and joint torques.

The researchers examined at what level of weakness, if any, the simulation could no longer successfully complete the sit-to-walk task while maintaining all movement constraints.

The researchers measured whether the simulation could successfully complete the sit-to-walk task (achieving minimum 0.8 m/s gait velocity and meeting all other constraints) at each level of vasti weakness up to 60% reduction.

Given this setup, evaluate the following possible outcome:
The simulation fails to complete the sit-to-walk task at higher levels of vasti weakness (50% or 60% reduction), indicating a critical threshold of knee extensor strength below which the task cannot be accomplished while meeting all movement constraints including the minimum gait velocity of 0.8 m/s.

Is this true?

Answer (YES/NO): YES